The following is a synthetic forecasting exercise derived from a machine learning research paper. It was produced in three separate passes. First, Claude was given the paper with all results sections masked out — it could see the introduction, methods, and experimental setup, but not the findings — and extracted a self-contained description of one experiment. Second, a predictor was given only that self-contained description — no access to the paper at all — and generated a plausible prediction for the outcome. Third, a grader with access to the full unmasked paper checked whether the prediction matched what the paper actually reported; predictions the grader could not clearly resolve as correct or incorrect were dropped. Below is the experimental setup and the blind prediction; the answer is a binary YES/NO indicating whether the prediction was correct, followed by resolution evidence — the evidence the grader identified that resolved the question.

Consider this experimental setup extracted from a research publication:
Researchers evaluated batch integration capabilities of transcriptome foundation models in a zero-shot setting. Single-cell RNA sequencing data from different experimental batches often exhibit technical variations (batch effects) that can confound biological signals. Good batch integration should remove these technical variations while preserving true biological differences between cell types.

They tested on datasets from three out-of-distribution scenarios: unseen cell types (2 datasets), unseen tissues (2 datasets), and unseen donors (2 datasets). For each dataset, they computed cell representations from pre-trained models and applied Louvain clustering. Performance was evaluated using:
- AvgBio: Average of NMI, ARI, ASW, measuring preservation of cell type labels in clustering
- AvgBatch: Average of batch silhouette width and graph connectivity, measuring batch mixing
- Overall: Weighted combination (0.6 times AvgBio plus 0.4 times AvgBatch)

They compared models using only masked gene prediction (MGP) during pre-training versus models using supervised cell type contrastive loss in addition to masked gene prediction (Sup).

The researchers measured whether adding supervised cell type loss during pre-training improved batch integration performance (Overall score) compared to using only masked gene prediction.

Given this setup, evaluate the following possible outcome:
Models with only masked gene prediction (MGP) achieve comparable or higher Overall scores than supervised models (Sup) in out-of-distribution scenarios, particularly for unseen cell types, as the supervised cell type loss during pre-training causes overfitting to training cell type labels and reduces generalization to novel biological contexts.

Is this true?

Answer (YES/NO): NO